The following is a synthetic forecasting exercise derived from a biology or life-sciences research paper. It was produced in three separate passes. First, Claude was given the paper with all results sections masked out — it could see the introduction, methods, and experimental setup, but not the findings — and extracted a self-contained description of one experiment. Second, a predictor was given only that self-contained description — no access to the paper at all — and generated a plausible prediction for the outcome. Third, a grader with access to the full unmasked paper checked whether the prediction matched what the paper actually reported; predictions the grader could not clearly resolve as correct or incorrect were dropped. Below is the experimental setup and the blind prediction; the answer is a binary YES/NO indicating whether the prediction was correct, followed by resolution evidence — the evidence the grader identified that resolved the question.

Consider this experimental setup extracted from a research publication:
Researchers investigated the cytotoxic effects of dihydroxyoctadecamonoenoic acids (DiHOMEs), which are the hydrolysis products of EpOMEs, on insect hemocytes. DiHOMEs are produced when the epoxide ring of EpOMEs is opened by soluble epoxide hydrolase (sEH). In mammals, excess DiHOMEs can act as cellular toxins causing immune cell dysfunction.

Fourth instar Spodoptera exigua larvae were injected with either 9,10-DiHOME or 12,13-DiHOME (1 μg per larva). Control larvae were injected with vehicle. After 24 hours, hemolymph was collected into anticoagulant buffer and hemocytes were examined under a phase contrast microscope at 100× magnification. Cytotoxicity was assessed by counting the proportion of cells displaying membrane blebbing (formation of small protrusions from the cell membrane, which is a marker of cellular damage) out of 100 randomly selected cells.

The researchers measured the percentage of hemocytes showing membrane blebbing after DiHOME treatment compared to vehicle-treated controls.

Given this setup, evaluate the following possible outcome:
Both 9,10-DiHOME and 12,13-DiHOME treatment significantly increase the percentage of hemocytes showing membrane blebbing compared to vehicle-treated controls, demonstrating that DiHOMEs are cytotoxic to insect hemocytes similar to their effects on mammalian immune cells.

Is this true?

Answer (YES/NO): NO